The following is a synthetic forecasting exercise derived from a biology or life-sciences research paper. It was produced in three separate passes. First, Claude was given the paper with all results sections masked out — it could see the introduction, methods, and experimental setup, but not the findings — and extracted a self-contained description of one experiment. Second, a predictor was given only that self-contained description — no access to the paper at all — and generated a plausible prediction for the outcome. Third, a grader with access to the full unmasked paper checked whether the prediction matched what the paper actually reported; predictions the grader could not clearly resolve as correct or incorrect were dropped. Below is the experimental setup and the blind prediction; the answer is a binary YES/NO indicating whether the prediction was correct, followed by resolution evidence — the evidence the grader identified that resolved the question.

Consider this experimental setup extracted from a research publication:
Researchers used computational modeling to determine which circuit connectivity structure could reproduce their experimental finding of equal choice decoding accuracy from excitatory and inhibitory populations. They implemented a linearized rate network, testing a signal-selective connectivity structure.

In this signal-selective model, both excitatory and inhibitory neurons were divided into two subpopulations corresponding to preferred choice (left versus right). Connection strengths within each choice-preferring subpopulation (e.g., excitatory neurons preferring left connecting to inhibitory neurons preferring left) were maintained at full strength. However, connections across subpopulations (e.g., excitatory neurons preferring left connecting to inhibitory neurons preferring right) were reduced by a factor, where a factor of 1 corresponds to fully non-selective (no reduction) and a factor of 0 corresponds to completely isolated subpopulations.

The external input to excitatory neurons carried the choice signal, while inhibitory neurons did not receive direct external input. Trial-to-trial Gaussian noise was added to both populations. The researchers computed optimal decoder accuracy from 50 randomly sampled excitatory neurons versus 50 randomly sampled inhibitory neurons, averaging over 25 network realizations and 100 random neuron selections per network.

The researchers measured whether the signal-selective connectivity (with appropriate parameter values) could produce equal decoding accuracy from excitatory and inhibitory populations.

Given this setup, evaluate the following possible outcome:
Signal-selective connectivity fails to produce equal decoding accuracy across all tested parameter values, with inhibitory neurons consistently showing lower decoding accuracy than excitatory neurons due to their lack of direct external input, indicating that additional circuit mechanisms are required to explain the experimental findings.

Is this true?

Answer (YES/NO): NO